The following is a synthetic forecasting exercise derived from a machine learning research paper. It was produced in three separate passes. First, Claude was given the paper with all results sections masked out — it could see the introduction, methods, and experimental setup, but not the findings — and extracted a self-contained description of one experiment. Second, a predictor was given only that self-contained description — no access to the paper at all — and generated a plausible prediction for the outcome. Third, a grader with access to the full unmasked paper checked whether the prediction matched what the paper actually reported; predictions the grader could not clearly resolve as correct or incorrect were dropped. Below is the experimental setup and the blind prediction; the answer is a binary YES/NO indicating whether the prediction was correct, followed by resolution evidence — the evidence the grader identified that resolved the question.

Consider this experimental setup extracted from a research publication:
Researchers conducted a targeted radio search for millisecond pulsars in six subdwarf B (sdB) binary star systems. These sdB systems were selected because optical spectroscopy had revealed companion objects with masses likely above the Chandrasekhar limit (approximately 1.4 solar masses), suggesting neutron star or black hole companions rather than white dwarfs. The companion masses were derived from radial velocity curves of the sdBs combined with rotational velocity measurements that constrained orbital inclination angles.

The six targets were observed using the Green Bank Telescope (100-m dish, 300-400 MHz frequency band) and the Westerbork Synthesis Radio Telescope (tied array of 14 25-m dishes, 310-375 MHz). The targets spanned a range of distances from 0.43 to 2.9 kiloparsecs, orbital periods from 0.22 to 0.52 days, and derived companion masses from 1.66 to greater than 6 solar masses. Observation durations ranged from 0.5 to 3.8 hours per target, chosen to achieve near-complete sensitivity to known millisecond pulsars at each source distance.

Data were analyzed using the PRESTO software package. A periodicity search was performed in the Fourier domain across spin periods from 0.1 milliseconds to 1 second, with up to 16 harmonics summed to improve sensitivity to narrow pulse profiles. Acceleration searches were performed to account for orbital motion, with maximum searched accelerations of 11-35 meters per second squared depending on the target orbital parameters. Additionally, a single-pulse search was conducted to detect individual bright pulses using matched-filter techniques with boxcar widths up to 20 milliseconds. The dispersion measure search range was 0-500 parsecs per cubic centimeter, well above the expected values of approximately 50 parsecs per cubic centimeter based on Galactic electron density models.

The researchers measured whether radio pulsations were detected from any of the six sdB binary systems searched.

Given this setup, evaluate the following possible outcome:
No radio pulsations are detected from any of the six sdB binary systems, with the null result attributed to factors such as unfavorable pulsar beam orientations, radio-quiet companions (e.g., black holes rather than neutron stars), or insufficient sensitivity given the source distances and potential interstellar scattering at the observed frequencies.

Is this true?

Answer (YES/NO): NO